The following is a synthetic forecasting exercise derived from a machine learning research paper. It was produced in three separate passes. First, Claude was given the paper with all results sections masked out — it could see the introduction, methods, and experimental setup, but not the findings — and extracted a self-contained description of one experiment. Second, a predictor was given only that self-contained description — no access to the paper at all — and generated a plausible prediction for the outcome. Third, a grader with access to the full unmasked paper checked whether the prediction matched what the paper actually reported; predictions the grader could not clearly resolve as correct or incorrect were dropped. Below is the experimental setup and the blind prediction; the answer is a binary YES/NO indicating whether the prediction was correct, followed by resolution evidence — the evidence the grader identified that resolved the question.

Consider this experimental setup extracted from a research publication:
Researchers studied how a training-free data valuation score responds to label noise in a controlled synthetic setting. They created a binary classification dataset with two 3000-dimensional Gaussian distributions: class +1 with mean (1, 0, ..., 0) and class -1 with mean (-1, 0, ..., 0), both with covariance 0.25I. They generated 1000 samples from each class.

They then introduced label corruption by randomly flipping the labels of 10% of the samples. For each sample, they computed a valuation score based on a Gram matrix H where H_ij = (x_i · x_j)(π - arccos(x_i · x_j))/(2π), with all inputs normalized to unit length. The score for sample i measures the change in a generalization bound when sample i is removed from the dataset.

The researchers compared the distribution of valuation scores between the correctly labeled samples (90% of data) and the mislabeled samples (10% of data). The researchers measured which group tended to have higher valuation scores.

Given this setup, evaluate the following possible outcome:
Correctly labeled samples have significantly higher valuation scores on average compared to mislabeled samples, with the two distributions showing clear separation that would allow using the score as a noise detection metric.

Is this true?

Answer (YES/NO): NO